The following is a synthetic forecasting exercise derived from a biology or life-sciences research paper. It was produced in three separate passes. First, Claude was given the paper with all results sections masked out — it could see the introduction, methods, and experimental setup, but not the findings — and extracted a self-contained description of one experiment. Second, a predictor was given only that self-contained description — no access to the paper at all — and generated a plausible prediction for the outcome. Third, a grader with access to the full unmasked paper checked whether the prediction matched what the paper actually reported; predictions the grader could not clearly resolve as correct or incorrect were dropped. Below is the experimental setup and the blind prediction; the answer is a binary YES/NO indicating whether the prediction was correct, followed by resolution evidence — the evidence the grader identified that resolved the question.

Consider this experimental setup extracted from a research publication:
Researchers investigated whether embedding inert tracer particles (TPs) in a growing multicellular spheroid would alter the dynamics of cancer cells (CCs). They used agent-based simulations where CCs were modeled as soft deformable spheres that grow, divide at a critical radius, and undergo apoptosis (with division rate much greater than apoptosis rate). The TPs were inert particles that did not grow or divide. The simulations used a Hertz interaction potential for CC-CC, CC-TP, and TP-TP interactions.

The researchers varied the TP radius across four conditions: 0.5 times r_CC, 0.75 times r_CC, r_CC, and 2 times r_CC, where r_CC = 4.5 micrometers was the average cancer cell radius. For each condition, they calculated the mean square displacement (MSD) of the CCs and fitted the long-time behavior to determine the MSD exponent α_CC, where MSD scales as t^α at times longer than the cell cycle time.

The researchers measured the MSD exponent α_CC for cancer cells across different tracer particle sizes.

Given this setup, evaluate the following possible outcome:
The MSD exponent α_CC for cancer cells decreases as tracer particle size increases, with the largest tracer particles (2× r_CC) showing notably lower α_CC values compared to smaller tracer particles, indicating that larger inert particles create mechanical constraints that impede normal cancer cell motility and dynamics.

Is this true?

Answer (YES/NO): NO